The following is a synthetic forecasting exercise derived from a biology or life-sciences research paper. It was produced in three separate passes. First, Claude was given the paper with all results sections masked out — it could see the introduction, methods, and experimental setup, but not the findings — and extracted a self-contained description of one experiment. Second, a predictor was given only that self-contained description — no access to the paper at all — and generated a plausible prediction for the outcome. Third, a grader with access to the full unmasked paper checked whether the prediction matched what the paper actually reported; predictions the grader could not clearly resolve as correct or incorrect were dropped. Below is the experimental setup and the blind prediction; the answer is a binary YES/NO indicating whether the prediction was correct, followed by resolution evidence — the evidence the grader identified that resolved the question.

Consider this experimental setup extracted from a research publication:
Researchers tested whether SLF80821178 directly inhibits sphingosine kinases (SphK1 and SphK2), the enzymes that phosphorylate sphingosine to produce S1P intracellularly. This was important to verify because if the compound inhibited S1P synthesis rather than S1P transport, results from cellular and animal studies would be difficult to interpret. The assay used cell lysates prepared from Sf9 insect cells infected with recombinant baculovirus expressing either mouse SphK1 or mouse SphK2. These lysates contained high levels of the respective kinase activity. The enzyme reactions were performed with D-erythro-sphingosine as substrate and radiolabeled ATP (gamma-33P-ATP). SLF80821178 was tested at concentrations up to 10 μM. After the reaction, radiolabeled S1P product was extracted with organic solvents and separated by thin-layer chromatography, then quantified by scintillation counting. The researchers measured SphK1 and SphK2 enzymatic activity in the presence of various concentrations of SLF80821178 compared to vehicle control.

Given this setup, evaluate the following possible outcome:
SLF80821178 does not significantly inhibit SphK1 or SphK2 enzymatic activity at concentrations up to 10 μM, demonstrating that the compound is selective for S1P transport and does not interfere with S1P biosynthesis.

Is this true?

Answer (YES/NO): NO